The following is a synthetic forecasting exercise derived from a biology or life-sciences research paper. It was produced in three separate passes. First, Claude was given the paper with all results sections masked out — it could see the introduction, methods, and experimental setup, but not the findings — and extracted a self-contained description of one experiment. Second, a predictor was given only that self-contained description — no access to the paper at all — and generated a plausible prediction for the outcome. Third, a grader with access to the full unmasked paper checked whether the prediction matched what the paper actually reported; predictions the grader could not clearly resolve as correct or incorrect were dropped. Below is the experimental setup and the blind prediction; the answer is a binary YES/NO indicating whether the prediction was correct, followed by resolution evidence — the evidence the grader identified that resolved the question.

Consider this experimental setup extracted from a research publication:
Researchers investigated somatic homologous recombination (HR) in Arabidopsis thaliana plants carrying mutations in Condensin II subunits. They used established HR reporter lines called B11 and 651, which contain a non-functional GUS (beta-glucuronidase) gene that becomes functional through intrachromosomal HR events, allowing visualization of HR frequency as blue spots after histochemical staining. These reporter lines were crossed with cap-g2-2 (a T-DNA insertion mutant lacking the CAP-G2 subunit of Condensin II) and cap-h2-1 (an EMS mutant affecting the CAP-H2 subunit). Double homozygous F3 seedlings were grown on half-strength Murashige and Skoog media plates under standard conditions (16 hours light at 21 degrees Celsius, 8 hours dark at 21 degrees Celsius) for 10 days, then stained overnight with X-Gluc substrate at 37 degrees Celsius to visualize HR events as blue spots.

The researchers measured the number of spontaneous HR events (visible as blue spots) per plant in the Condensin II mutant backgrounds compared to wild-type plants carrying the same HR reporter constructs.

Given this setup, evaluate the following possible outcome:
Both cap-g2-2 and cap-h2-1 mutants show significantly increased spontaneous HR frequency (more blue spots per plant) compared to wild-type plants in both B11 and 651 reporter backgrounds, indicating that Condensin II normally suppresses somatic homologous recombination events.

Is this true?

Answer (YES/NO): NO